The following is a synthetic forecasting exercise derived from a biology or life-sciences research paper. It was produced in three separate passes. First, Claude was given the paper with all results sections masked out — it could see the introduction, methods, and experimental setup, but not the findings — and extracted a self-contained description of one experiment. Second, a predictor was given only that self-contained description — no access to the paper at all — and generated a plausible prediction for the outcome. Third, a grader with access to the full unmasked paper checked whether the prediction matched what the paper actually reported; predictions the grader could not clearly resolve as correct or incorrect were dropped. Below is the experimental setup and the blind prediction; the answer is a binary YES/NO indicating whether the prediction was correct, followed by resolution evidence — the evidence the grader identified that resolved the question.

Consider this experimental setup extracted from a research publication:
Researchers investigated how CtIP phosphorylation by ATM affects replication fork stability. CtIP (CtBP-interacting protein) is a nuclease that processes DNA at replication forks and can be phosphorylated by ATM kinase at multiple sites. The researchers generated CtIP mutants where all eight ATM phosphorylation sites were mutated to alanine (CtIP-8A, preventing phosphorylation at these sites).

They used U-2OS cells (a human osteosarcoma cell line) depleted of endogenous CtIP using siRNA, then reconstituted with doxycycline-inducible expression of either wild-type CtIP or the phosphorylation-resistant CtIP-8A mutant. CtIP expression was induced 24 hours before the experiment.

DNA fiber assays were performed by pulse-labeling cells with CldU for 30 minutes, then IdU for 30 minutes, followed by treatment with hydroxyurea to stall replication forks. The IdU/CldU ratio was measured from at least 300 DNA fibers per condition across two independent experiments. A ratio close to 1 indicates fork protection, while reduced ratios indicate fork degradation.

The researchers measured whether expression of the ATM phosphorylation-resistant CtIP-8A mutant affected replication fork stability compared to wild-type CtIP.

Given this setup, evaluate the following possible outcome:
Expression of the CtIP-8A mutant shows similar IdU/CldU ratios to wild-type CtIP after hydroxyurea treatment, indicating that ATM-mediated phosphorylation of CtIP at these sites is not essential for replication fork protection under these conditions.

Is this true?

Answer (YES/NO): NO